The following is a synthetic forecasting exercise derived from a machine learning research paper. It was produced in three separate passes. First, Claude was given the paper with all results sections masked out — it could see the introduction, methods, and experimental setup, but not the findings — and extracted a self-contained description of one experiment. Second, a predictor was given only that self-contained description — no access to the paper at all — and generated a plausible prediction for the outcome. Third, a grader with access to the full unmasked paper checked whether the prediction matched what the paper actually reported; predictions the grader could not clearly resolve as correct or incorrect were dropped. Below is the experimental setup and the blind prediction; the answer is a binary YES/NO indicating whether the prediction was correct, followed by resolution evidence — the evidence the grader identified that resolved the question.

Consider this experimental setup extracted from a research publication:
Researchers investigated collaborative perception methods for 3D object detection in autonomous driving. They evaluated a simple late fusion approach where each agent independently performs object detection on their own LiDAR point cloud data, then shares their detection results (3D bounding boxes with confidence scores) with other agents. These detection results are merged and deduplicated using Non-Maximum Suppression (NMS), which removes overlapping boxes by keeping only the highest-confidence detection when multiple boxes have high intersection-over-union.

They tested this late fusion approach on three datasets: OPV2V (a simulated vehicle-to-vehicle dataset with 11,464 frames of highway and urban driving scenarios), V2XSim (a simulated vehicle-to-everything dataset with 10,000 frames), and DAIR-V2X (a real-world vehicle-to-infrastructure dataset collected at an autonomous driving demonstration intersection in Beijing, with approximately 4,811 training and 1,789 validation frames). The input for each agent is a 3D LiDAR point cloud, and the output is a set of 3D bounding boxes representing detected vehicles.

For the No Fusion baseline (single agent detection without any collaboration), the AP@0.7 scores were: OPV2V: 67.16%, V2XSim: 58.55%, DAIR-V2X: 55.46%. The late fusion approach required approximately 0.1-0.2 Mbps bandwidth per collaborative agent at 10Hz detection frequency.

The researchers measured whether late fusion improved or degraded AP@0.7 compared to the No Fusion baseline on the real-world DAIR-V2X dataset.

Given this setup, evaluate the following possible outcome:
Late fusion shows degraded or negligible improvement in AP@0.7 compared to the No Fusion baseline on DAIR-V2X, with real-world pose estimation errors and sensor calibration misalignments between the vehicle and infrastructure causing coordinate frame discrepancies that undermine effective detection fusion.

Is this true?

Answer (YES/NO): NO